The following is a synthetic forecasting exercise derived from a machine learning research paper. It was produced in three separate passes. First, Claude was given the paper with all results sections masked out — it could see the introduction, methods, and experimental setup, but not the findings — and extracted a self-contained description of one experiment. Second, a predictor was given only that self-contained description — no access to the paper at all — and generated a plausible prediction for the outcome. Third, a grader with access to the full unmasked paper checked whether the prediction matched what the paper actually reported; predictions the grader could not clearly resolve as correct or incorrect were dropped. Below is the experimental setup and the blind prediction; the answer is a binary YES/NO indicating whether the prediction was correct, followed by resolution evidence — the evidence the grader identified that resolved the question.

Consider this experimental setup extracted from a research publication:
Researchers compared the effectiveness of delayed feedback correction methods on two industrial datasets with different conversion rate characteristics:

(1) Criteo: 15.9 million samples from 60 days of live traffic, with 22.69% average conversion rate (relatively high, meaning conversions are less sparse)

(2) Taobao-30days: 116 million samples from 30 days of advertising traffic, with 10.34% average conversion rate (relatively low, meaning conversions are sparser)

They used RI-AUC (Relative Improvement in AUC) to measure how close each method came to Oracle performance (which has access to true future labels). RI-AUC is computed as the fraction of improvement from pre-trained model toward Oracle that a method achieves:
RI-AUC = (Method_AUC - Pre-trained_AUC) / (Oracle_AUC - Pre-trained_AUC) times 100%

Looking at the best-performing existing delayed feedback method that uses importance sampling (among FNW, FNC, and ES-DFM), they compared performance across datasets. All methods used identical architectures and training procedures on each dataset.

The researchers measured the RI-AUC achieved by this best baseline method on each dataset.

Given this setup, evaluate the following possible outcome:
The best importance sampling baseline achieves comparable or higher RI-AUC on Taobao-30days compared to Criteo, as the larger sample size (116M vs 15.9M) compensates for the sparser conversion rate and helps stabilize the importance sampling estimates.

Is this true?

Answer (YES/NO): NO